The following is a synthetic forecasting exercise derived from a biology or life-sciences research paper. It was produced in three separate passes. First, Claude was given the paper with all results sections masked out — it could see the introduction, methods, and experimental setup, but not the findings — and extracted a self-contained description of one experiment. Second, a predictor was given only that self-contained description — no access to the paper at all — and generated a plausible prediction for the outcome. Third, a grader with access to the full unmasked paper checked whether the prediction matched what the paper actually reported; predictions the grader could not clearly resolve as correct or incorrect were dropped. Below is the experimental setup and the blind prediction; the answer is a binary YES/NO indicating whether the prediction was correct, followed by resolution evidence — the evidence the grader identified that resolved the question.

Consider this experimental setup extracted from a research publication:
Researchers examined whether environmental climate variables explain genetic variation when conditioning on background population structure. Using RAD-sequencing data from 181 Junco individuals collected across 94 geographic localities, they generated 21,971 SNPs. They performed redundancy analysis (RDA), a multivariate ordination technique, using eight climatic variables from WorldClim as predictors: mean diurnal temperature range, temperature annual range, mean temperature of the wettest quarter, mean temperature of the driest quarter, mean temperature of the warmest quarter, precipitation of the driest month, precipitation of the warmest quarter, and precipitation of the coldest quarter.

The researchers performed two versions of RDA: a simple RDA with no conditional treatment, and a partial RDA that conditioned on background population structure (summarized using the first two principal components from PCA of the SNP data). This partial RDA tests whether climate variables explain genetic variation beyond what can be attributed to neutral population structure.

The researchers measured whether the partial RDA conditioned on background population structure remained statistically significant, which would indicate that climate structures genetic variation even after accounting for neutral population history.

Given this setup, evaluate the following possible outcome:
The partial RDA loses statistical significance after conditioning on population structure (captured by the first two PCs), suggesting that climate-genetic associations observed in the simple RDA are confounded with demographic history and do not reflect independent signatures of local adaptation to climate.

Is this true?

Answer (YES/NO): NO